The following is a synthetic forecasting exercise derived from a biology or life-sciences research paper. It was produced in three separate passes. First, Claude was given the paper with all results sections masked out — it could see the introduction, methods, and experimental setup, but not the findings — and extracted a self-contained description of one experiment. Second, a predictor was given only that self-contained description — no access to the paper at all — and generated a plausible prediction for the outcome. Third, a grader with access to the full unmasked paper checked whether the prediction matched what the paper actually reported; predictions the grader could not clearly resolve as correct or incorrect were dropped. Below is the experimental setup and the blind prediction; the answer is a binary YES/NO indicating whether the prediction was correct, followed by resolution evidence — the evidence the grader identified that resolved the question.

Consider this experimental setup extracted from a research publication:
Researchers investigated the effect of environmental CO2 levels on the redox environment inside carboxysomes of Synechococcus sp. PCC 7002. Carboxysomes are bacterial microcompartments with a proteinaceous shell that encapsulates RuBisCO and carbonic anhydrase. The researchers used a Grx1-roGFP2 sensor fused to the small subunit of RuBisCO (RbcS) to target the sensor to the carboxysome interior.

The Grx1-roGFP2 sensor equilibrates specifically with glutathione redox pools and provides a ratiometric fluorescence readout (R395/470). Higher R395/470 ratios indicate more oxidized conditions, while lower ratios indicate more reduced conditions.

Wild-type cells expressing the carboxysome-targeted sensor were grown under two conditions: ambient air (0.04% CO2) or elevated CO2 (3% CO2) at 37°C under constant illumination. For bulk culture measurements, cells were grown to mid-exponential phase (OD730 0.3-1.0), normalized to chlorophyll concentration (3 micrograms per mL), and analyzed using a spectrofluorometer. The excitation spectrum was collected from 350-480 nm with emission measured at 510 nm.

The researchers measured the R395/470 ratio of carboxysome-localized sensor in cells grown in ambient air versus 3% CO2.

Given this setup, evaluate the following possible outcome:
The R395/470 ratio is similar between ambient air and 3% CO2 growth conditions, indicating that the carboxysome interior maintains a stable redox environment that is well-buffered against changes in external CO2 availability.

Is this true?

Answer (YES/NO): NO